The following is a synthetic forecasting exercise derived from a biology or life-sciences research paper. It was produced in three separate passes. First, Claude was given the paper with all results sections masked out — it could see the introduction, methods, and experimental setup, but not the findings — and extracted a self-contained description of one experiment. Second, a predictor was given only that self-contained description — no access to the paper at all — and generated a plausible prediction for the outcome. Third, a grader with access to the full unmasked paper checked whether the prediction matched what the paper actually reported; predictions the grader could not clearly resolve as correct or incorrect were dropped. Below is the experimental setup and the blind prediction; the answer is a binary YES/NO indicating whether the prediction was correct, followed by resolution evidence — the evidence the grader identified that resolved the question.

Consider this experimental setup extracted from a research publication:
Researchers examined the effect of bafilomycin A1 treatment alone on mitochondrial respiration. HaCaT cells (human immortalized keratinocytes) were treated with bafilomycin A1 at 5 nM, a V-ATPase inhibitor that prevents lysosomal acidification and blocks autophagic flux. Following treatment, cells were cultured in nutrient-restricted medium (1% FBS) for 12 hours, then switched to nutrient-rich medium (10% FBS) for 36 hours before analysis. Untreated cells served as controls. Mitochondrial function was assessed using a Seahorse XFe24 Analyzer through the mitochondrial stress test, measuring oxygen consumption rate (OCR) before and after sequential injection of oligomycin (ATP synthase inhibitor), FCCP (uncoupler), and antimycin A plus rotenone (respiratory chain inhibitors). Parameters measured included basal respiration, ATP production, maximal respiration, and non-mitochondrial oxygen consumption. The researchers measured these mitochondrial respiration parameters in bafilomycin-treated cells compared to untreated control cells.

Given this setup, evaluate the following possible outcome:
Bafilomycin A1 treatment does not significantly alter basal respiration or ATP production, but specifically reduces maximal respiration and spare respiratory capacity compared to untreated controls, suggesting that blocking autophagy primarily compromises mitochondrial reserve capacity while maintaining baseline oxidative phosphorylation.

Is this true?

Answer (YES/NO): NO